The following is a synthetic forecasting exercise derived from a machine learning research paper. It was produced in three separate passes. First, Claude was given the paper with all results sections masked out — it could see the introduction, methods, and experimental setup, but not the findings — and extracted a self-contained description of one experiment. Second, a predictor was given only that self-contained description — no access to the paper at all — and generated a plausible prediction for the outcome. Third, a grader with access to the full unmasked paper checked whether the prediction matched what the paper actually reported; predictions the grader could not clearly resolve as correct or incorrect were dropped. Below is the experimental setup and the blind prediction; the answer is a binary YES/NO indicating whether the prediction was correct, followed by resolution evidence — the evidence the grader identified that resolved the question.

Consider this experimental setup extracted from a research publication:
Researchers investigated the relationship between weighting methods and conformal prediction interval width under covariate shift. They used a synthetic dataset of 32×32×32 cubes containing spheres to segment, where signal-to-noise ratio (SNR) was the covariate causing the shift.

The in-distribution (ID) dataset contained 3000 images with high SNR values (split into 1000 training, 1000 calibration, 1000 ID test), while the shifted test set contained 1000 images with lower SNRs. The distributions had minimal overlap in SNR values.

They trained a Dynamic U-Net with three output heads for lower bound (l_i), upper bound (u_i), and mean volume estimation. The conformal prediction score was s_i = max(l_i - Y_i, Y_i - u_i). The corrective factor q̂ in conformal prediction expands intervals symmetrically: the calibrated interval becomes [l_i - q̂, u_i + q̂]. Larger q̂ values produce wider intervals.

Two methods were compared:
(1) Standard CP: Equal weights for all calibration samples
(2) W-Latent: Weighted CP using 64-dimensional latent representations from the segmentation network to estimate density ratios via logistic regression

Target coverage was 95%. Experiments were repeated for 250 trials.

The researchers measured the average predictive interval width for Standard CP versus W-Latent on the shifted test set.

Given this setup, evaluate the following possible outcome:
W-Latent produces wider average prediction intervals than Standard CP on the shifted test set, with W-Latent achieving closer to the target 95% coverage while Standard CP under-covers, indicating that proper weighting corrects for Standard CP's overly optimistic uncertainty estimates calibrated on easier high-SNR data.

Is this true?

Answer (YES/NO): YES